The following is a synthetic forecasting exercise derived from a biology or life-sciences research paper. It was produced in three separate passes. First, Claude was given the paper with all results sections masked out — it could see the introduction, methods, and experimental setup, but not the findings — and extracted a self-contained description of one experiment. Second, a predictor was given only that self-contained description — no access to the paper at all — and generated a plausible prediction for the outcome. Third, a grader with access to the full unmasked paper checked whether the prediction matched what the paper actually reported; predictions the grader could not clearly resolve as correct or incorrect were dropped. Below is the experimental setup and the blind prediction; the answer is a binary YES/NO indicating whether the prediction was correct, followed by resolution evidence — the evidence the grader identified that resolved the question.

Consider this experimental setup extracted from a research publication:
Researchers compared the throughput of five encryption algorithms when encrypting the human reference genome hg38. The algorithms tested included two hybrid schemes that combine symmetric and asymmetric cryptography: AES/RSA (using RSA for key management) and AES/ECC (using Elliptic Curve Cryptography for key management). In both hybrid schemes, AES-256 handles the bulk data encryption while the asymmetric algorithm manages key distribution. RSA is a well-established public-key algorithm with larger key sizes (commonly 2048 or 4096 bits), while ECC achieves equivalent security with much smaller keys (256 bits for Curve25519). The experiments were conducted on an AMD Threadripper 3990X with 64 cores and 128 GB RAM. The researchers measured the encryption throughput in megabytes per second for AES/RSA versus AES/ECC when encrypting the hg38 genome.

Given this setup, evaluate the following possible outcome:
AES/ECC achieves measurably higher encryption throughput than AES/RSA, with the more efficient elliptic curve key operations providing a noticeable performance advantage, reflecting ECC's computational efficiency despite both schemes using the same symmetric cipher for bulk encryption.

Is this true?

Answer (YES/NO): NO